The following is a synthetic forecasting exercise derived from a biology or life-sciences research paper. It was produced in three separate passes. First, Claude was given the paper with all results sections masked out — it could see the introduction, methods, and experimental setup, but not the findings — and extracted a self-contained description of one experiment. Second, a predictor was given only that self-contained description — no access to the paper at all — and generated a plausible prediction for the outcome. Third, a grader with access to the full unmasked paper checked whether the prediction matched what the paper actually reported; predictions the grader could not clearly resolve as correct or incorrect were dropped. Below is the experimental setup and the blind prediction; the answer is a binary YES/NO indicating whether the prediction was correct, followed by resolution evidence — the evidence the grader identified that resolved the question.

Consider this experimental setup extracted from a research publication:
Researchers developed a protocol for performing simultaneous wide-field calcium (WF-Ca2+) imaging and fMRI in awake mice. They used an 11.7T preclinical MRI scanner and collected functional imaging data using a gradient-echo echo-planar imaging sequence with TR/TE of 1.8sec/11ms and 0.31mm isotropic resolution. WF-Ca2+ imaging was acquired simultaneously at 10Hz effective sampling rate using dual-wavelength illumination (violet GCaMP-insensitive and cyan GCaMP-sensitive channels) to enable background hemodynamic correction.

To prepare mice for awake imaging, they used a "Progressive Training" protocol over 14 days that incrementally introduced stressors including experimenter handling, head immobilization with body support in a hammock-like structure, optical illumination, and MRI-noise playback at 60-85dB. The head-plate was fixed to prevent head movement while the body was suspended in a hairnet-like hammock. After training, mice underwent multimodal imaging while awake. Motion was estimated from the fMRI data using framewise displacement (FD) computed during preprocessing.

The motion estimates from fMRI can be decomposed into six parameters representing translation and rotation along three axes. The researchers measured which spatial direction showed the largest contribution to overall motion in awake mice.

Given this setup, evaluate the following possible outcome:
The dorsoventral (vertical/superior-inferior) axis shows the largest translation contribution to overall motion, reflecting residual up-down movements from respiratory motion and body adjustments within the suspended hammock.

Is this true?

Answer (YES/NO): YES